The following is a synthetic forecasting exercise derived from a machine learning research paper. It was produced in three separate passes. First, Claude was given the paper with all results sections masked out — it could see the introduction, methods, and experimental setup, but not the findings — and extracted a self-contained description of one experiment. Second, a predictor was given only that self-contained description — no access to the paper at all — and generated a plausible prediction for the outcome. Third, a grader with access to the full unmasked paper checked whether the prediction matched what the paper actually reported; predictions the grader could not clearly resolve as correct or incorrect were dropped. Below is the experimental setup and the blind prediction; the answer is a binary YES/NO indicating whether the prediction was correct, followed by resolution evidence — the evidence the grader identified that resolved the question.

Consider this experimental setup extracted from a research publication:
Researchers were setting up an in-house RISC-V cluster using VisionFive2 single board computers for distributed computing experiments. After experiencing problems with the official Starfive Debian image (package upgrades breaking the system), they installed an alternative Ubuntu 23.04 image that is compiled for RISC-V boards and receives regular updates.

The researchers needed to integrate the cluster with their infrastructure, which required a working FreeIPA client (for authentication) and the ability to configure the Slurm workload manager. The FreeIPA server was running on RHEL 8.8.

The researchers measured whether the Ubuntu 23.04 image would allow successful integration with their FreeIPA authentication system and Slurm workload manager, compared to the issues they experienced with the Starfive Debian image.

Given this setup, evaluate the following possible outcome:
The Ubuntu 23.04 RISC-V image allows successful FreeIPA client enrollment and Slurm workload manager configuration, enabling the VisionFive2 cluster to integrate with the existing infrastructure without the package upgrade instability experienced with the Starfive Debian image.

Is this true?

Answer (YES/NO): YES